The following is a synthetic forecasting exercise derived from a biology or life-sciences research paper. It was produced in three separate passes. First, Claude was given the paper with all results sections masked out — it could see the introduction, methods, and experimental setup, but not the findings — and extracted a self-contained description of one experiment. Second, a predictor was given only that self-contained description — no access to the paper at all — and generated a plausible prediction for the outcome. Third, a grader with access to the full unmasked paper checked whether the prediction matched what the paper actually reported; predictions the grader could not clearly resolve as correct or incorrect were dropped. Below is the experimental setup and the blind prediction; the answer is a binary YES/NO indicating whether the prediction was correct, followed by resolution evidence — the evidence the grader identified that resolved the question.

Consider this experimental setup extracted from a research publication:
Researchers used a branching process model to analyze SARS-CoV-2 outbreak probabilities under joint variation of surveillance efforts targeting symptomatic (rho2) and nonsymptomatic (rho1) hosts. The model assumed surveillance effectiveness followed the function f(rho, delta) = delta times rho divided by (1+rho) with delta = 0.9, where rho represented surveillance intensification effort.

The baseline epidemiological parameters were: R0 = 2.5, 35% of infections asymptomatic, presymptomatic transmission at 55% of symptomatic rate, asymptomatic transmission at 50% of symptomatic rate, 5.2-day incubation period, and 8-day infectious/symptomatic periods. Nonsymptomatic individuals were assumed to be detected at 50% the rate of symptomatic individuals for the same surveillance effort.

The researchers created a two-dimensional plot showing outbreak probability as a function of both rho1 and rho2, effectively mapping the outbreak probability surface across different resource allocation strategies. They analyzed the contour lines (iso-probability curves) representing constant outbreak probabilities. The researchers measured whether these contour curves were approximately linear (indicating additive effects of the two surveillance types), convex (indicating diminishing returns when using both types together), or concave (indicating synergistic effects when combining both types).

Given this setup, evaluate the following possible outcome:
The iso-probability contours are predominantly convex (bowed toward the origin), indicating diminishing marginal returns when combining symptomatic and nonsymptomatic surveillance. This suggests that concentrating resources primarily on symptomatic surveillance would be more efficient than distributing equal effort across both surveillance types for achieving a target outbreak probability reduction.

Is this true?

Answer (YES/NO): NO